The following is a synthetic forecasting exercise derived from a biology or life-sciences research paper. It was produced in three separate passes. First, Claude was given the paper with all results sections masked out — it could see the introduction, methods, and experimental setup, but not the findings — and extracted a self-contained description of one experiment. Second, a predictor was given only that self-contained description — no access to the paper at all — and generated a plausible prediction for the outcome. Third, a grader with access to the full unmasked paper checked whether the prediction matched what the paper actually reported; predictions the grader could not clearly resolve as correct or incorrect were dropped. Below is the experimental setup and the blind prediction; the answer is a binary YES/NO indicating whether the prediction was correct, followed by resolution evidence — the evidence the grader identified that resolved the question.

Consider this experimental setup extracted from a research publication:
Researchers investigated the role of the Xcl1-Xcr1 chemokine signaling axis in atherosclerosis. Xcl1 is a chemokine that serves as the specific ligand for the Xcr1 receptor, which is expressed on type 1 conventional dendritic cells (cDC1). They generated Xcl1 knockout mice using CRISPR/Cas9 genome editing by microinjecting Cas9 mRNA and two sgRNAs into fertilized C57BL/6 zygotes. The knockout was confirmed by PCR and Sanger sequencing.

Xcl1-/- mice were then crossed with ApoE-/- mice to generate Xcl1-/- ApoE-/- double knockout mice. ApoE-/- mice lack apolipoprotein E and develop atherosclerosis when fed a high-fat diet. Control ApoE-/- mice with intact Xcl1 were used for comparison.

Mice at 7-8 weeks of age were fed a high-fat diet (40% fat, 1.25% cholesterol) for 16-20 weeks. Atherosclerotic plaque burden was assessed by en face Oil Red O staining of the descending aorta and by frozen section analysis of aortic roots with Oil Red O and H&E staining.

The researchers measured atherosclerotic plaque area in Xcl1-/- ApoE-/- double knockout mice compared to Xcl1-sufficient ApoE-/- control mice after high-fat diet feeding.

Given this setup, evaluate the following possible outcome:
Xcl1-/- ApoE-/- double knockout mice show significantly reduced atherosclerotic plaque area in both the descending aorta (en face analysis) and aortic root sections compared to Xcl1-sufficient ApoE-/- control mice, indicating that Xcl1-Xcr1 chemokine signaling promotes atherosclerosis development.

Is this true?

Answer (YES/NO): YES